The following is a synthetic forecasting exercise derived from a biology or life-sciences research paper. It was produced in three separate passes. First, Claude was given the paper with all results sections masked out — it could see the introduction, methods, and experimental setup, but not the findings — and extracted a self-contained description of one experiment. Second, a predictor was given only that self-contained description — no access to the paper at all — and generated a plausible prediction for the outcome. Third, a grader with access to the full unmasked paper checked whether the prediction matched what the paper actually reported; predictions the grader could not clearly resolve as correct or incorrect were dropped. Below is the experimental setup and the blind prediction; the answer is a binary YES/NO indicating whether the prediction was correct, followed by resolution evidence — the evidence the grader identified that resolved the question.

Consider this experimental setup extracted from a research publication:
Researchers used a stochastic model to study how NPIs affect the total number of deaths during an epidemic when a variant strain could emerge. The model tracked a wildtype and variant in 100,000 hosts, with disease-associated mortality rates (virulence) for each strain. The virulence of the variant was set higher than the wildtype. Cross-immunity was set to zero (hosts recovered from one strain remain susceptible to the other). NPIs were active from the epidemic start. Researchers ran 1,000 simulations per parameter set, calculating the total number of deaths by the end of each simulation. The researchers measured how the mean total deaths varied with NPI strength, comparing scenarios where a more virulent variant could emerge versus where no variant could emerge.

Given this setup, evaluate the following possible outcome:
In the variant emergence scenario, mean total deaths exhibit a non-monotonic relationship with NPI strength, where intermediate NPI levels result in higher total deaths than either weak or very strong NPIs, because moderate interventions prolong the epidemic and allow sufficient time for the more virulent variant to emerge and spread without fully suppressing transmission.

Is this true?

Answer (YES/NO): NO